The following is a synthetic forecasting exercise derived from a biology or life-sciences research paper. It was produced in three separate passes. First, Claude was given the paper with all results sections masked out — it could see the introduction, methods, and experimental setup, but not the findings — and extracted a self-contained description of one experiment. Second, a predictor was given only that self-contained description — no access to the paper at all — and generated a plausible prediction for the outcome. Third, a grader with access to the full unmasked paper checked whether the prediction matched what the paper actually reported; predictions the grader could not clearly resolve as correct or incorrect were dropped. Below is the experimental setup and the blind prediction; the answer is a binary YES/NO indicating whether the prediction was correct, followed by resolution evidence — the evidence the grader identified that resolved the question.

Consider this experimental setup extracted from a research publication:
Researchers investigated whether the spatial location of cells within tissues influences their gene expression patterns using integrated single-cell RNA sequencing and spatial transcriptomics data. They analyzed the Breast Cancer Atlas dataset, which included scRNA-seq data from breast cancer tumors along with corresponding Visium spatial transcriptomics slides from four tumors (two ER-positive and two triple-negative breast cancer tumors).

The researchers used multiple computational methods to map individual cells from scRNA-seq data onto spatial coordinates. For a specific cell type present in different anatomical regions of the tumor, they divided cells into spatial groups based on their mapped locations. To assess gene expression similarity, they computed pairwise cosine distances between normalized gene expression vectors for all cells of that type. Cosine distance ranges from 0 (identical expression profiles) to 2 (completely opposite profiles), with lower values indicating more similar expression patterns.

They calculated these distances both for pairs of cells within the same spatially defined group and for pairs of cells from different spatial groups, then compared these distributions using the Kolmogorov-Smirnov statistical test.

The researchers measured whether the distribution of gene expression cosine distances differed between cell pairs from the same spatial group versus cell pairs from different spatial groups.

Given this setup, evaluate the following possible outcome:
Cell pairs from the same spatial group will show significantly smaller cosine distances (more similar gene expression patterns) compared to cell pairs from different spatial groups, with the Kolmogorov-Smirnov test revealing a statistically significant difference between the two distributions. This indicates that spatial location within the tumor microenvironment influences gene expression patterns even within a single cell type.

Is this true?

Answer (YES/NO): NO